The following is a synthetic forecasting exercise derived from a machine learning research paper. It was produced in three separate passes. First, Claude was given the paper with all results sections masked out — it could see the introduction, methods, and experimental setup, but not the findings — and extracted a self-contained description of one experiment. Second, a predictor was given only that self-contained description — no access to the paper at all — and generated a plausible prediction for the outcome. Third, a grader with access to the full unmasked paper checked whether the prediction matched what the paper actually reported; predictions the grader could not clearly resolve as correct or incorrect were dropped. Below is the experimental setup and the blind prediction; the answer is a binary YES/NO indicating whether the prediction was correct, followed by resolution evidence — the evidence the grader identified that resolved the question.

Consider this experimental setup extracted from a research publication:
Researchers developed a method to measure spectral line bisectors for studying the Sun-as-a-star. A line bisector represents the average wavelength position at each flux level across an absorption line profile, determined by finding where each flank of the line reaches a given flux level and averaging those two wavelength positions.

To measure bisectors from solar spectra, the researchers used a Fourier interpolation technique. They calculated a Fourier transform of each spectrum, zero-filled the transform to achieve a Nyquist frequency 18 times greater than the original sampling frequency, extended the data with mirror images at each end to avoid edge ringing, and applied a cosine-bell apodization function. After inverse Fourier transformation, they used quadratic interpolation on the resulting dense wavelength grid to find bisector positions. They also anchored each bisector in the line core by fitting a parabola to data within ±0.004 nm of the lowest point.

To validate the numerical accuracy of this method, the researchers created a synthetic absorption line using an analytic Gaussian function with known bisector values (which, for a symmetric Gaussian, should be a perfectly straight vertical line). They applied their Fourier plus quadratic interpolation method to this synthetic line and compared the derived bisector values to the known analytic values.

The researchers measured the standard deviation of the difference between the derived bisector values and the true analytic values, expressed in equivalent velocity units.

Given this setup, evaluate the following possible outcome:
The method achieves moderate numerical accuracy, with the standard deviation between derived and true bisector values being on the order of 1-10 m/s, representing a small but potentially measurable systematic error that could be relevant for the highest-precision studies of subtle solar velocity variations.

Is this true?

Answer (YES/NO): NO